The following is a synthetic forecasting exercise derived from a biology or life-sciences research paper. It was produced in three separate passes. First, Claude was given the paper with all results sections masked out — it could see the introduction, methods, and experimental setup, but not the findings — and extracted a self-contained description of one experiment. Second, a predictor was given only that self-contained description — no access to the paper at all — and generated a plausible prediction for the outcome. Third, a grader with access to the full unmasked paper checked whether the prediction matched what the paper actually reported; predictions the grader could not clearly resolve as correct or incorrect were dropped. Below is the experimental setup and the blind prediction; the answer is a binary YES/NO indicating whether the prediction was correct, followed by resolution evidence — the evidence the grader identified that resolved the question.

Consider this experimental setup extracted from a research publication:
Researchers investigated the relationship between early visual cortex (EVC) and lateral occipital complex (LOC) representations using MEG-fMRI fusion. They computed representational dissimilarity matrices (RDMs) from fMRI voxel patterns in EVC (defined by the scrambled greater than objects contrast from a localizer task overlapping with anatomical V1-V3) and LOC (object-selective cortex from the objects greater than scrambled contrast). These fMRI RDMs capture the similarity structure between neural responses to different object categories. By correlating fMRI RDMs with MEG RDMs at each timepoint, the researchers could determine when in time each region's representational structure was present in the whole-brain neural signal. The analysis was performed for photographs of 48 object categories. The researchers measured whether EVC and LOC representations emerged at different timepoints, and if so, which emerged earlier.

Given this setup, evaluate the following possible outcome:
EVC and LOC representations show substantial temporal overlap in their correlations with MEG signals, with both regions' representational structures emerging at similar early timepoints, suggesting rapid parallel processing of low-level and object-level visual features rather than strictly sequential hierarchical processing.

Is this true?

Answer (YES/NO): NO